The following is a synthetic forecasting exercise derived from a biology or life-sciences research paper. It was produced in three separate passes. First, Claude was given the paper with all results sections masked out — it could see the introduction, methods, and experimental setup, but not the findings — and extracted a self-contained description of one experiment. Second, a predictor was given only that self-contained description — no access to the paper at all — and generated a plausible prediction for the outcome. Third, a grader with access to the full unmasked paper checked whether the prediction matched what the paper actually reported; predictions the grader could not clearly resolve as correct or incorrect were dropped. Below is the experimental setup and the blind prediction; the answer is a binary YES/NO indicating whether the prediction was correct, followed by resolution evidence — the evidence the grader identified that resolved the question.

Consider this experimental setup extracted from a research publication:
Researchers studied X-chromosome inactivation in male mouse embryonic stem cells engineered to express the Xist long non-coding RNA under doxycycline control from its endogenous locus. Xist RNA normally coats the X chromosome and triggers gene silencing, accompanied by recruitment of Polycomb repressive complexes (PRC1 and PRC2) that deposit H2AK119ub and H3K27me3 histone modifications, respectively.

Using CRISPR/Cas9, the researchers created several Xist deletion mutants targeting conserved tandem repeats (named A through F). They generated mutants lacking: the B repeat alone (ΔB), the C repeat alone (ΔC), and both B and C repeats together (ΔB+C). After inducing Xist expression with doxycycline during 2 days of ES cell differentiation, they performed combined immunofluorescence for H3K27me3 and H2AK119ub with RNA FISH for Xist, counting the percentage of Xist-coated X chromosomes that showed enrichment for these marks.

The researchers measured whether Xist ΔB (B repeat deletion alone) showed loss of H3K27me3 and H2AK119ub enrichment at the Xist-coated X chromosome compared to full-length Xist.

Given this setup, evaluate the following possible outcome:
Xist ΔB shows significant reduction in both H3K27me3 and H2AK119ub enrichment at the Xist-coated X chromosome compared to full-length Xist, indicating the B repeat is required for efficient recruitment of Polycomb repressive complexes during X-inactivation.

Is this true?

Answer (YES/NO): YES